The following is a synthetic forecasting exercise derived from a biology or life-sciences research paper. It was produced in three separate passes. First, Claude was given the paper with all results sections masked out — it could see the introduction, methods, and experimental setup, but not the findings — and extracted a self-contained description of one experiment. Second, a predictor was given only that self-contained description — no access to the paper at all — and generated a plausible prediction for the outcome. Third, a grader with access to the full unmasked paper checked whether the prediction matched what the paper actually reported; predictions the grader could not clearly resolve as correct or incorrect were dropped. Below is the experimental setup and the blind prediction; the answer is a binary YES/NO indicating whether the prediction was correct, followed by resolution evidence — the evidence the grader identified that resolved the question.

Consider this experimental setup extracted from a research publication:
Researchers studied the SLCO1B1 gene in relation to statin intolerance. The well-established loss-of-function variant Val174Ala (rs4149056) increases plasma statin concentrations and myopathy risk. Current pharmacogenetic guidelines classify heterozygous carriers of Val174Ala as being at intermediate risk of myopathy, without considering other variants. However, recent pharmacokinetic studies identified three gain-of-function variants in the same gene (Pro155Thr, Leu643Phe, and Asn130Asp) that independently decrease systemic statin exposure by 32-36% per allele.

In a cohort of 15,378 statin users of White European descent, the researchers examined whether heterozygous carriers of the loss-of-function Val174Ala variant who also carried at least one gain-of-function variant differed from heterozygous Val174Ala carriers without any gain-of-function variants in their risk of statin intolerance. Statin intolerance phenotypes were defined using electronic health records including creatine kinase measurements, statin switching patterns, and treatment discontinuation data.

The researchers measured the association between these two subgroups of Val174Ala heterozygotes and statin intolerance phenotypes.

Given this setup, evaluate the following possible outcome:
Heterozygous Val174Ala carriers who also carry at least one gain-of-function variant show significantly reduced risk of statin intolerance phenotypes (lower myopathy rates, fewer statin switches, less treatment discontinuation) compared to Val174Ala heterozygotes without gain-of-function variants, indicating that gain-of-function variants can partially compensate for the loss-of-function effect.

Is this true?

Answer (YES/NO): YES